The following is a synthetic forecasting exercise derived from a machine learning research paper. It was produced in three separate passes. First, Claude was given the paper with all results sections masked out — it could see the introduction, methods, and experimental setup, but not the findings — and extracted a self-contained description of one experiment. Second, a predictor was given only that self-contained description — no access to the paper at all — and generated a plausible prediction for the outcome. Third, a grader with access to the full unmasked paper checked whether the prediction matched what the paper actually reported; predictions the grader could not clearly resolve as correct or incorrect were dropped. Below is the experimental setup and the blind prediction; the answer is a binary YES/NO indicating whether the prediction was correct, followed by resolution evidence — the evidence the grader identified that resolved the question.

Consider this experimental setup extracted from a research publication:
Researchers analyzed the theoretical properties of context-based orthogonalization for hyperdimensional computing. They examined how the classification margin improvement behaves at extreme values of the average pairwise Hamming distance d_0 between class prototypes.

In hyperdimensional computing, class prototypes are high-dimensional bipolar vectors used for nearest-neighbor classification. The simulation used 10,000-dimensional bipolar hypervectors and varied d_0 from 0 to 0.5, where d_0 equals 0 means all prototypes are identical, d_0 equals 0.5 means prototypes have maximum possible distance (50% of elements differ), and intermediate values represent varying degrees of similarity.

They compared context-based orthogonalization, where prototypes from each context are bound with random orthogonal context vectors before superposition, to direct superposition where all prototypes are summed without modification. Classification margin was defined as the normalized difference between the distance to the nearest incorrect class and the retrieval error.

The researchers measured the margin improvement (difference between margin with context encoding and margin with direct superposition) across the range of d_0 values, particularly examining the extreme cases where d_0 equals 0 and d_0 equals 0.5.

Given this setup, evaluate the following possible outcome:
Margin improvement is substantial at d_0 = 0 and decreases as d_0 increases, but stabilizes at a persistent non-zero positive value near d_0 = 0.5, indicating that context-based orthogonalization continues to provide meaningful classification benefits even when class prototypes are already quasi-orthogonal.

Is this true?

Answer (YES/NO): NO